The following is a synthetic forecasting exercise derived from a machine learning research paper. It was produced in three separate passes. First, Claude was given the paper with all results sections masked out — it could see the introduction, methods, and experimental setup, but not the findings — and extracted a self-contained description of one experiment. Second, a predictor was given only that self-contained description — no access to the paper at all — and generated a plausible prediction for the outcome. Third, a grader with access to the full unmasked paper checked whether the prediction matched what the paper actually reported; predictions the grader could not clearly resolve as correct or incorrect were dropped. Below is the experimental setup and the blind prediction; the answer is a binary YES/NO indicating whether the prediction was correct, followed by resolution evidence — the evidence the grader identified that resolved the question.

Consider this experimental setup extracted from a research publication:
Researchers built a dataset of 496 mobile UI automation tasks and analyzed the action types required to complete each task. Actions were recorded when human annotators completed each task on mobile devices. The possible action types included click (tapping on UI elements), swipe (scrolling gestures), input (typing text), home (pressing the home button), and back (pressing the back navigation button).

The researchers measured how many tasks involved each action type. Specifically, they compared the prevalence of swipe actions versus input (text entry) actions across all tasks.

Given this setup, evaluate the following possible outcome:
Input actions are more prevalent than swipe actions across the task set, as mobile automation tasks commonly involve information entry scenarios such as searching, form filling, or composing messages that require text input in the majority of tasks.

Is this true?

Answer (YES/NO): NO